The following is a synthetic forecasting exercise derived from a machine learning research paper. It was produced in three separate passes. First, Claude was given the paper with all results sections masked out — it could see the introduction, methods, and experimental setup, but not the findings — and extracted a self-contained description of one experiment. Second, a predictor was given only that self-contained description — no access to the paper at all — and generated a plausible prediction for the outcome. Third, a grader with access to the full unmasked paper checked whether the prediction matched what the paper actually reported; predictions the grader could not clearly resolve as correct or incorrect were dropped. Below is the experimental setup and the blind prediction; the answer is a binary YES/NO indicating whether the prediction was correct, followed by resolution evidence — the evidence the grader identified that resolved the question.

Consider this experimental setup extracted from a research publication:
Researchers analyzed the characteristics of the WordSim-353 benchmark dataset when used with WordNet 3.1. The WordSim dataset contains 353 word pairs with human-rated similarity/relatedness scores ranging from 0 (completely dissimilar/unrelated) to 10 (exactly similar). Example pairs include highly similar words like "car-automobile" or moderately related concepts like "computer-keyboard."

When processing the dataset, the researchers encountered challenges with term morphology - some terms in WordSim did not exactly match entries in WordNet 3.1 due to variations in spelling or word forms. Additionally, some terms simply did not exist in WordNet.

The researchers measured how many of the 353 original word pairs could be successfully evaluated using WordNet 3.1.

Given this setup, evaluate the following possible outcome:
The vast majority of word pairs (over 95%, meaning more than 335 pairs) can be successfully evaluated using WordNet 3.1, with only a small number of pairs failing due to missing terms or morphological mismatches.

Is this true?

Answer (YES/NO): YES